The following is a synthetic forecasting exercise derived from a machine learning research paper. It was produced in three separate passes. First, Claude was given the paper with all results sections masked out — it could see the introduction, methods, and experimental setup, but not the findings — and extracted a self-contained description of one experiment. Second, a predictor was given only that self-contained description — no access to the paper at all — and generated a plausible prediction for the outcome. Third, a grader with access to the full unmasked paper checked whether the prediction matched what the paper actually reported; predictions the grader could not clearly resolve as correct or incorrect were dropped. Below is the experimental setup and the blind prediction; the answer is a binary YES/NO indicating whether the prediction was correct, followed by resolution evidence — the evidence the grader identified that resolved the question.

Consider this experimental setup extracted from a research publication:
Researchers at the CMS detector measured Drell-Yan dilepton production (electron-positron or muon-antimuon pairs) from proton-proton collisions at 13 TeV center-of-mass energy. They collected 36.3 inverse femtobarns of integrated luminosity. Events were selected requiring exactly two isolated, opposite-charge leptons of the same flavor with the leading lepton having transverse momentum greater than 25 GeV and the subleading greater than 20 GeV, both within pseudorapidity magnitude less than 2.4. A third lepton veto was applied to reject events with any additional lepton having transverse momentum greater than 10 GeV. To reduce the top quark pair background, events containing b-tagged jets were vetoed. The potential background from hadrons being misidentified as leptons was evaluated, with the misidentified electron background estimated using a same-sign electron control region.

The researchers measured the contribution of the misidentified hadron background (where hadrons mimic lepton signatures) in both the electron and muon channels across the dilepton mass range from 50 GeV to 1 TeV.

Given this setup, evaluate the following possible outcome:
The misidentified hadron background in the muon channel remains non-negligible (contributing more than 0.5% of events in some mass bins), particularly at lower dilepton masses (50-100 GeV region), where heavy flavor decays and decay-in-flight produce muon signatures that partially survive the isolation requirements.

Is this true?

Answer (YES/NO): NO